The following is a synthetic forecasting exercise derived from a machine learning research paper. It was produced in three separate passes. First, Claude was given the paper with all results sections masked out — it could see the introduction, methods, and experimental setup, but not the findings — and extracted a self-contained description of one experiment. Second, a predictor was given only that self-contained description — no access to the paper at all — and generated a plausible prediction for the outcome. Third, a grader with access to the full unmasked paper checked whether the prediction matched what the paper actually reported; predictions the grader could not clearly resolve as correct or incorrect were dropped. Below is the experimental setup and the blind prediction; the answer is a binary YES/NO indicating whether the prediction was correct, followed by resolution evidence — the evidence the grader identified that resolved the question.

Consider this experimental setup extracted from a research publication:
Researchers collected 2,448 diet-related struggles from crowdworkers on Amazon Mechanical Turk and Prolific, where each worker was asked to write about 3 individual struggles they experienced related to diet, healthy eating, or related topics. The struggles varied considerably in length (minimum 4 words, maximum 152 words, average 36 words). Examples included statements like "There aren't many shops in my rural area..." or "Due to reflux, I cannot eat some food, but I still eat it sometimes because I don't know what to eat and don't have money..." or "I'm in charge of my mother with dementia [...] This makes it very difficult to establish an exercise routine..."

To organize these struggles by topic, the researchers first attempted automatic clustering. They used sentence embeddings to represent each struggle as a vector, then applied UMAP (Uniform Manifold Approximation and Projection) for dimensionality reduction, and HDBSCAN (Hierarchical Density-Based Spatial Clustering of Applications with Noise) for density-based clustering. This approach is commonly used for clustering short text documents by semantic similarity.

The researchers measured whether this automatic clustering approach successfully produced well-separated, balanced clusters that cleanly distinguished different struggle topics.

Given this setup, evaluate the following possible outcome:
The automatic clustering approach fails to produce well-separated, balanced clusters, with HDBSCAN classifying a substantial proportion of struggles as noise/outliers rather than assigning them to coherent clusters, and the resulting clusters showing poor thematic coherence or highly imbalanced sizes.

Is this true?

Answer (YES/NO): NO